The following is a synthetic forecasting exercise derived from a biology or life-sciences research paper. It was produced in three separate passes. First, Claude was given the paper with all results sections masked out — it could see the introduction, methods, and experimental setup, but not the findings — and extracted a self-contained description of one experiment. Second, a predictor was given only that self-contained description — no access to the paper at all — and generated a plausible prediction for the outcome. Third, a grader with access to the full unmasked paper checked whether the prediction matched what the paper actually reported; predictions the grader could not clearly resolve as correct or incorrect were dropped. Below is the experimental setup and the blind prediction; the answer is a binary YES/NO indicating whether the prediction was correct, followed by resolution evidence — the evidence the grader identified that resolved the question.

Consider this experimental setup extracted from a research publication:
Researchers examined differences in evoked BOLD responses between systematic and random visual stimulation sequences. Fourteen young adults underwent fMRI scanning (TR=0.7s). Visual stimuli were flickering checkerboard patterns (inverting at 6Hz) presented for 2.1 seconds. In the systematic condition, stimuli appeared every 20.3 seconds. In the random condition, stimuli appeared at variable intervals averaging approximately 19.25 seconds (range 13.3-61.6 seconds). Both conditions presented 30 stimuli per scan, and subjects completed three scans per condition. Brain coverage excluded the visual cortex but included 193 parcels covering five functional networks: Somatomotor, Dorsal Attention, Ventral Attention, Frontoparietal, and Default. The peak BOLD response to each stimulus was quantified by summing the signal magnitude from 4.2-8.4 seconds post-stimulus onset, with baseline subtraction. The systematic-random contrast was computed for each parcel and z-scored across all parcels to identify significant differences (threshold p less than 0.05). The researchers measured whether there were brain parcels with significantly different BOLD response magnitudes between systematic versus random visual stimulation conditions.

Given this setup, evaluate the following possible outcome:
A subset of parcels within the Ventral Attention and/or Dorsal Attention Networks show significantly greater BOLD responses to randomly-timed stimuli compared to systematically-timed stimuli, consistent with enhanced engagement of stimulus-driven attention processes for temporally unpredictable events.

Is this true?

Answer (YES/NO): NO